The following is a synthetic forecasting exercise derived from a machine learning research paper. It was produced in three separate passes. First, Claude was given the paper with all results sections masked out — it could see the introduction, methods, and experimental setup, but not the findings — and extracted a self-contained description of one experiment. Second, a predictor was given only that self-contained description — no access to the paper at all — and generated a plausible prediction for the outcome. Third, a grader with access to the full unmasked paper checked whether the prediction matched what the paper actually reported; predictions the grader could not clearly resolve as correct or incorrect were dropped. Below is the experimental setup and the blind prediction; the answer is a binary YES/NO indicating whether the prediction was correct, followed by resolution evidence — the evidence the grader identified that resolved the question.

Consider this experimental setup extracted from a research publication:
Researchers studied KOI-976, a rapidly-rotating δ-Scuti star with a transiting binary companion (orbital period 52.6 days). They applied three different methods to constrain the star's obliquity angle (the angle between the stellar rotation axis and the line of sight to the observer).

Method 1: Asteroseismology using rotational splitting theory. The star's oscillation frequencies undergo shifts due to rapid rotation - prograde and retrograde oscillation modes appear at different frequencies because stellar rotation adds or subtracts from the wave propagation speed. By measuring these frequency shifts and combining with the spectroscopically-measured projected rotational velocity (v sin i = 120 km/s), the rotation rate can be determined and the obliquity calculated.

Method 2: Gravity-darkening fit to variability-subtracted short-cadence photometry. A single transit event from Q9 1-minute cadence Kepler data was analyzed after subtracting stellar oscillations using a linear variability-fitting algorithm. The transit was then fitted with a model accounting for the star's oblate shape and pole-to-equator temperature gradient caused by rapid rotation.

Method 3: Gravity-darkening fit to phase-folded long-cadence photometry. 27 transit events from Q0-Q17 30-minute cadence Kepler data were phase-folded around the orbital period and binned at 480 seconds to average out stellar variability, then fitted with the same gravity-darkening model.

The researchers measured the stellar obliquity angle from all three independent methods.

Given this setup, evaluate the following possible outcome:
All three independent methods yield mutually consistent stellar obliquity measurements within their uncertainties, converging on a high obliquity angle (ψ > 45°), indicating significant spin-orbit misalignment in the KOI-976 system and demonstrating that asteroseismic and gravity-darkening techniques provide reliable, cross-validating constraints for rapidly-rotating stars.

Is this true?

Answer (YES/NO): NO